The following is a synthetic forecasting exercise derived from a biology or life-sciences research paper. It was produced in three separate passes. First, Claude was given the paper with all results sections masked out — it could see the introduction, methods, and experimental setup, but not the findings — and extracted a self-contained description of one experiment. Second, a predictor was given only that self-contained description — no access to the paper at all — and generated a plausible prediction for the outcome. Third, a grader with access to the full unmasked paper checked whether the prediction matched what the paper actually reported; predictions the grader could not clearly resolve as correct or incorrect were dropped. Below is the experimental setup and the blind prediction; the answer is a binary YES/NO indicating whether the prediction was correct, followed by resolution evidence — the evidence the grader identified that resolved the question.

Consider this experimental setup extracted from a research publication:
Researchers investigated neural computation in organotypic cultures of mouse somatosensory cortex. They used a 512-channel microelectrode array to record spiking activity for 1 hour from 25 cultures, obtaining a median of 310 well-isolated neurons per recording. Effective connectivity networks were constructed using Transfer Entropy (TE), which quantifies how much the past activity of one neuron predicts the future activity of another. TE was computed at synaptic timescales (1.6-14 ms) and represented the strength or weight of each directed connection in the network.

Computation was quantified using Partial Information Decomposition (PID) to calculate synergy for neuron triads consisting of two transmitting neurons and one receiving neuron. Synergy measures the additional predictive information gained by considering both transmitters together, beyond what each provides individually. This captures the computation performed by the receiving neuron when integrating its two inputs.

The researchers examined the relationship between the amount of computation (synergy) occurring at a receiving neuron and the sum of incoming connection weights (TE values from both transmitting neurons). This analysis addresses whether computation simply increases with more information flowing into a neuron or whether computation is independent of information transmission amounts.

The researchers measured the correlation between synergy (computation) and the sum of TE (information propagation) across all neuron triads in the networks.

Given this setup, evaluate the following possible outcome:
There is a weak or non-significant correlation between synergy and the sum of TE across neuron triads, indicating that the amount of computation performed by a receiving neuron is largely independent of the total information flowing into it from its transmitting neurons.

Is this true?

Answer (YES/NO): NO